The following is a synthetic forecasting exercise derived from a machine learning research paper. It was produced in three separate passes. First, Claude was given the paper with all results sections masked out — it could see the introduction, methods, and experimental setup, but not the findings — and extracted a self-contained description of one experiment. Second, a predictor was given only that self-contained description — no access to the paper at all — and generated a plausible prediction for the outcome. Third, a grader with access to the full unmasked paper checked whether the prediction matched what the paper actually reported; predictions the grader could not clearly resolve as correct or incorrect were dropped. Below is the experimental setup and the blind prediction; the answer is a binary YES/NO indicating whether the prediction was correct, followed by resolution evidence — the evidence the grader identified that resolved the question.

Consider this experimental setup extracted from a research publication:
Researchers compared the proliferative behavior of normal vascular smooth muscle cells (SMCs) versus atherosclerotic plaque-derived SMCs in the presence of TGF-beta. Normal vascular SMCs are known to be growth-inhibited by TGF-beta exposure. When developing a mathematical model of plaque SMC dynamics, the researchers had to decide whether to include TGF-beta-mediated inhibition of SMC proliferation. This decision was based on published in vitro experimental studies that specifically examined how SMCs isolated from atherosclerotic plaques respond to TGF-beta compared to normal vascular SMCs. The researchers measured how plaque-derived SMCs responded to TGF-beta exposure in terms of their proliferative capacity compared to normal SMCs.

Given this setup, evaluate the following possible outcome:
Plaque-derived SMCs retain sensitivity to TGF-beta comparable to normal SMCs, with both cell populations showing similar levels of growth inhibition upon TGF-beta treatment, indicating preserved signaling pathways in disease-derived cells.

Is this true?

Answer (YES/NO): NO